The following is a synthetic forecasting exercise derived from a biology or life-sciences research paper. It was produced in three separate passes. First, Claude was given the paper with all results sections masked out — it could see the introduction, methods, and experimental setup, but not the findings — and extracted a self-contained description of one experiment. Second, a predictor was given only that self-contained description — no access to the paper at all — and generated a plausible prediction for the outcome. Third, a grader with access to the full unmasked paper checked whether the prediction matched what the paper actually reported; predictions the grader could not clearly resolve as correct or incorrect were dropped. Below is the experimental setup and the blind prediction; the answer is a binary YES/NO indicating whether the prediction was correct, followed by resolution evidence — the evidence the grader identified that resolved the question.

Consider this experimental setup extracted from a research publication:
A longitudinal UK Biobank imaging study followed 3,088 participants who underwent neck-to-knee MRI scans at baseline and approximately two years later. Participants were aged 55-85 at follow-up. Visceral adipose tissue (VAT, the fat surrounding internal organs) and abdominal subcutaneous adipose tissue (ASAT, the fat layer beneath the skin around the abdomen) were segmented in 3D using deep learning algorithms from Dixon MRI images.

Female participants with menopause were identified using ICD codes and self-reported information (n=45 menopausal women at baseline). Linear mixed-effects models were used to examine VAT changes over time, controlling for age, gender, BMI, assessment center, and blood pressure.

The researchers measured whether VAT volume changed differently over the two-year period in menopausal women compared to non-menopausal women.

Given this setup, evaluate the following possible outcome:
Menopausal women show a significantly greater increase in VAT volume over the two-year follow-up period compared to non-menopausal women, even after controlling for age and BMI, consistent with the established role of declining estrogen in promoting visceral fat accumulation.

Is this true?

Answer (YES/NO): NO